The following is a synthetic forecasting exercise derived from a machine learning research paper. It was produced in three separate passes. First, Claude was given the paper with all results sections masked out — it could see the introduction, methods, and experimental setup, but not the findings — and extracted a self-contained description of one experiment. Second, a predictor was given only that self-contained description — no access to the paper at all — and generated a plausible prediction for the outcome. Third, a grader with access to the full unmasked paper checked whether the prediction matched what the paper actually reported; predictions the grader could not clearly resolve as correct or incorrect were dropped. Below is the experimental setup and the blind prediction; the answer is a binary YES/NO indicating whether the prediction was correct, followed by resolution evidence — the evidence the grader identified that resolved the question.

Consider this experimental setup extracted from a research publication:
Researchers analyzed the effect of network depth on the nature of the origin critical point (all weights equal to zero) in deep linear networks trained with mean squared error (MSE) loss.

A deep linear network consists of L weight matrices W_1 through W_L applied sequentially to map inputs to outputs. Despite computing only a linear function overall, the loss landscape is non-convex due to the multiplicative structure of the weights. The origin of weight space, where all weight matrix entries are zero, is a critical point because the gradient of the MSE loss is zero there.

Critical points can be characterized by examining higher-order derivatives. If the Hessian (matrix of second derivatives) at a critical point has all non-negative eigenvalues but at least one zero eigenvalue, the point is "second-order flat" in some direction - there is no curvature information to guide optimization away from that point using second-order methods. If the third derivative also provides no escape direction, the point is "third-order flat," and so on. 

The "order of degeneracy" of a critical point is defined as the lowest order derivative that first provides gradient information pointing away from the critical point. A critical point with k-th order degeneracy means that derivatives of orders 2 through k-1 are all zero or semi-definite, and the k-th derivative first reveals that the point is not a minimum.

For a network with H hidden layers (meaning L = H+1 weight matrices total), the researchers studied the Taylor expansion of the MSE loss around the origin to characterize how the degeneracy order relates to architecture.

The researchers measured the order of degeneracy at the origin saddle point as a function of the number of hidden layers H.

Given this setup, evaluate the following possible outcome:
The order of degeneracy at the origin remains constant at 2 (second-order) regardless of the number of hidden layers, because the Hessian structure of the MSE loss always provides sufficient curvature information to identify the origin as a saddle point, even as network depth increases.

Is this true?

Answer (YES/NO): NO